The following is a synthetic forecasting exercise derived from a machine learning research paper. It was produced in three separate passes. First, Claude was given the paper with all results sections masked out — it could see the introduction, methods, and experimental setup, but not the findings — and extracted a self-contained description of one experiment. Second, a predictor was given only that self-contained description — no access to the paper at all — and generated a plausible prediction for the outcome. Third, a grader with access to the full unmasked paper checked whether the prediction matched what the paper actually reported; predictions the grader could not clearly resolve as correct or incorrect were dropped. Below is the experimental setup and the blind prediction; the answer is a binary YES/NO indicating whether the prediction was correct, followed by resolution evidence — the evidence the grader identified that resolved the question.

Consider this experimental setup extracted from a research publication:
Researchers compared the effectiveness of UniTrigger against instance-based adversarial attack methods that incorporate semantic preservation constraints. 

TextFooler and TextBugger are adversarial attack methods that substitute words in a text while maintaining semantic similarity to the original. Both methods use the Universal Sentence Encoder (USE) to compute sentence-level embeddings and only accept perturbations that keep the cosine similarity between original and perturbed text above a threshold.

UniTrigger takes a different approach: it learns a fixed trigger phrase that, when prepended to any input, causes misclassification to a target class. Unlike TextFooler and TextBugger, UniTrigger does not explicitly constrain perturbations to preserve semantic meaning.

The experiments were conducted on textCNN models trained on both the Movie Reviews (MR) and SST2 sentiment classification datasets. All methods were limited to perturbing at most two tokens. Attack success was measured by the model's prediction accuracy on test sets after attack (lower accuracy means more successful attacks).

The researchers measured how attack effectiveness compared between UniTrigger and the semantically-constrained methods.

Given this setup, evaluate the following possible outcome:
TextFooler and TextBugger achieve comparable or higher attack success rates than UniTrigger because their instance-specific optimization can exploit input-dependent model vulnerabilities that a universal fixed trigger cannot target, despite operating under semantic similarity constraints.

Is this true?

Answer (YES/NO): NO